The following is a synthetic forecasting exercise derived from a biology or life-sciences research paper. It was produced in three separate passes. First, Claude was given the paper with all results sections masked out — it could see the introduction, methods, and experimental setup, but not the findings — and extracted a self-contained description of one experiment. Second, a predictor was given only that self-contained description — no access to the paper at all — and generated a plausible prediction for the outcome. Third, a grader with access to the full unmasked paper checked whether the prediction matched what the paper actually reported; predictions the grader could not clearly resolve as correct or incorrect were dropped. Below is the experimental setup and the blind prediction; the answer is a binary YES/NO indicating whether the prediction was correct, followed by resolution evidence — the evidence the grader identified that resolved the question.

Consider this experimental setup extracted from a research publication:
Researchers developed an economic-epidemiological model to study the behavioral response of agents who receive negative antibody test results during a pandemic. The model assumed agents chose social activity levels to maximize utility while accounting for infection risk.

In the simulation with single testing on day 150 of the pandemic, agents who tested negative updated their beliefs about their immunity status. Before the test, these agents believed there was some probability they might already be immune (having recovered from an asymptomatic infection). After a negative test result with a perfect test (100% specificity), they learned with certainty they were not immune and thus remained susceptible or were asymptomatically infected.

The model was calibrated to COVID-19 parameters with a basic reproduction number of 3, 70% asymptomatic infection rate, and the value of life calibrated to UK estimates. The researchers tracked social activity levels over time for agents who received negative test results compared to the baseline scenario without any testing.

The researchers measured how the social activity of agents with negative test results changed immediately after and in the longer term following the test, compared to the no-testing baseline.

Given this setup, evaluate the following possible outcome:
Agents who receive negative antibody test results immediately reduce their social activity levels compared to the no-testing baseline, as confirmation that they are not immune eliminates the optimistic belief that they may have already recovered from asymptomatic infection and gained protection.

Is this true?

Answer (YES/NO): YES